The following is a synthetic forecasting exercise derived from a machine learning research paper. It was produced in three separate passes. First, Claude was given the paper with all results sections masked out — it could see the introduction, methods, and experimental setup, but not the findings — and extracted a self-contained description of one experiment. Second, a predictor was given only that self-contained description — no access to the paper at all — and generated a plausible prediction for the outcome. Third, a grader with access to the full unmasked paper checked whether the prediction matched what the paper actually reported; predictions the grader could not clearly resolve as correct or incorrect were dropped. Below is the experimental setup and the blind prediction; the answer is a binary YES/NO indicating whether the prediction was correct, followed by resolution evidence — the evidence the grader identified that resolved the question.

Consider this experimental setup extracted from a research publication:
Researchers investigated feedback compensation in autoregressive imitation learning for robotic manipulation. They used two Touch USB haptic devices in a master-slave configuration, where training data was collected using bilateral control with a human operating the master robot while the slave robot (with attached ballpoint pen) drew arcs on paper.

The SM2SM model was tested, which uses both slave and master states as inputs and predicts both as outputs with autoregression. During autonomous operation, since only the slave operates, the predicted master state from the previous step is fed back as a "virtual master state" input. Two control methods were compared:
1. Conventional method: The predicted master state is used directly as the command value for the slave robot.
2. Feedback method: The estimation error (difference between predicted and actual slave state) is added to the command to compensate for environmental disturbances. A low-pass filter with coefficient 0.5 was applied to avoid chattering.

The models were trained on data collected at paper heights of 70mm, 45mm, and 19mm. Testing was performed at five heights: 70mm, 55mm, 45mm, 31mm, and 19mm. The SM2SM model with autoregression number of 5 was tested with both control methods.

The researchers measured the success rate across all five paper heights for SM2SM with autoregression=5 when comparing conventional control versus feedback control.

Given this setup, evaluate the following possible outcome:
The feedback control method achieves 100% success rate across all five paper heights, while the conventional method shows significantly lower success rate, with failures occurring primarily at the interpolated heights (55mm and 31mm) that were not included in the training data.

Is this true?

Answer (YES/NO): NO